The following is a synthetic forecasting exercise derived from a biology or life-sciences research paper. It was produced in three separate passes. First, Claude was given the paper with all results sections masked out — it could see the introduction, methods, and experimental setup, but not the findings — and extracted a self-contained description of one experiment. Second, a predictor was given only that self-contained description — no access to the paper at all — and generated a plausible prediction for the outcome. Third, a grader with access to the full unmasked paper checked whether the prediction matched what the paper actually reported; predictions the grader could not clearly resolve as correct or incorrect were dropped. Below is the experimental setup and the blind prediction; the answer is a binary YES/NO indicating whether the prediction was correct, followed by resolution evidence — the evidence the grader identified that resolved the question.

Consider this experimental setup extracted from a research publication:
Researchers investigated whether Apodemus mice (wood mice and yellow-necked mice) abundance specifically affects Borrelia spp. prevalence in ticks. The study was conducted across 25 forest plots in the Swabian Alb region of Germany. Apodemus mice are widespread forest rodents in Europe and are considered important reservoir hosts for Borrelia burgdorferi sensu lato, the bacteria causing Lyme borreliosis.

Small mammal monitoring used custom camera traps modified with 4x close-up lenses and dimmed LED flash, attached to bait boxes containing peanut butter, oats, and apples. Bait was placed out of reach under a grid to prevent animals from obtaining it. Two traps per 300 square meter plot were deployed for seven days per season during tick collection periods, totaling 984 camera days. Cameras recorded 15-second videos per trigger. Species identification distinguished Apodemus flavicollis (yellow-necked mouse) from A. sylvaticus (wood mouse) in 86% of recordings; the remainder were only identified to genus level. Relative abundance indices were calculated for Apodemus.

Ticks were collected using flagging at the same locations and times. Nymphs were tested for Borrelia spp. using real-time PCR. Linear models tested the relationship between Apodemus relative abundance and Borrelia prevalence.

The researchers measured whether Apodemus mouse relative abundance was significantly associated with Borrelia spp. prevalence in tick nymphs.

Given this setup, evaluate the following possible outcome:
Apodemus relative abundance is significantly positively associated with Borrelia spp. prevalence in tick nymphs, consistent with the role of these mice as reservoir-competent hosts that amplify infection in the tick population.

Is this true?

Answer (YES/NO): NO